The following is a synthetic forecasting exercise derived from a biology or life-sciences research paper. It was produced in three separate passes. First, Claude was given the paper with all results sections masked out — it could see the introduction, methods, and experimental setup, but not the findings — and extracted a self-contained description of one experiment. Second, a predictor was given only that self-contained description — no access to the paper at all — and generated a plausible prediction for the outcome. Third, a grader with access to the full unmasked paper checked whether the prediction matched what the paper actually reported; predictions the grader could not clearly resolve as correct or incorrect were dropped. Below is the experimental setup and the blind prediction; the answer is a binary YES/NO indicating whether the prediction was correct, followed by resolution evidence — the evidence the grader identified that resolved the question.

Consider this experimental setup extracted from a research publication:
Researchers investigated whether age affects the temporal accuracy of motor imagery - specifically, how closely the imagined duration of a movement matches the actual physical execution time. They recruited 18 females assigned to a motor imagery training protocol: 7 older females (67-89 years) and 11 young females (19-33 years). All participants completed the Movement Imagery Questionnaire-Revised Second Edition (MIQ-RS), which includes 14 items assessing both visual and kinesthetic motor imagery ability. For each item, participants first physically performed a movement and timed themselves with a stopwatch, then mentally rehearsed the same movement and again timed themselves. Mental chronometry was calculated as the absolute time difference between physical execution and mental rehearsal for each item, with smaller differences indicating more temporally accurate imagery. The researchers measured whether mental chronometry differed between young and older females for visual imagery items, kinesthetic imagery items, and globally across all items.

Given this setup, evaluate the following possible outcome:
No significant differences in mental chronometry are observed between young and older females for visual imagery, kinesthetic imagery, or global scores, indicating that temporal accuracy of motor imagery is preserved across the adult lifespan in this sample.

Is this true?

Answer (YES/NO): YES